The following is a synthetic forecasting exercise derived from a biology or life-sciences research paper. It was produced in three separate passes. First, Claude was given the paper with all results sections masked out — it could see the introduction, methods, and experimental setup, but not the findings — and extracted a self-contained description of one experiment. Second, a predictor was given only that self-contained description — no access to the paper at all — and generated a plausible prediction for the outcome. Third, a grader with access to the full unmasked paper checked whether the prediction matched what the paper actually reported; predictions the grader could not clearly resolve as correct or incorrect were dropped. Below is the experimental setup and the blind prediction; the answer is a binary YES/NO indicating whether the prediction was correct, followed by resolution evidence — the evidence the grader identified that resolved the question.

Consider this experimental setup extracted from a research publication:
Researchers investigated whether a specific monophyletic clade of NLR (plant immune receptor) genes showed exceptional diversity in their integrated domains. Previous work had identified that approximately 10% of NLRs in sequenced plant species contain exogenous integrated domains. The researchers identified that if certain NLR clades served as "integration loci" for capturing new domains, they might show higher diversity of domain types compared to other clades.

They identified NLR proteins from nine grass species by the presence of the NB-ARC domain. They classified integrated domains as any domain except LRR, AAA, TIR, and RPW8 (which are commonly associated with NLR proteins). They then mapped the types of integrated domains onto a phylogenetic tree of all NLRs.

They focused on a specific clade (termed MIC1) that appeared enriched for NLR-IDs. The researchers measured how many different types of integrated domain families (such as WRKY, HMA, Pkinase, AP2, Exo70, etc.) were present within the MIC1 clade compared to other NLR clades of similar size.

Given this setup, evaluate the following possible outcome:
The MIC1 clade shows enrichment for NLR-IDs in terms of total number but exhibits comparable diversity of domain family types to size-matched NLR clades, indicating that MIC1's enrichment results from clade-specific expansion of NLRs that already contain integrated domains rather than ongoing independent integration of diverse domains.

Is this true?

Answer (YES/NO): NO